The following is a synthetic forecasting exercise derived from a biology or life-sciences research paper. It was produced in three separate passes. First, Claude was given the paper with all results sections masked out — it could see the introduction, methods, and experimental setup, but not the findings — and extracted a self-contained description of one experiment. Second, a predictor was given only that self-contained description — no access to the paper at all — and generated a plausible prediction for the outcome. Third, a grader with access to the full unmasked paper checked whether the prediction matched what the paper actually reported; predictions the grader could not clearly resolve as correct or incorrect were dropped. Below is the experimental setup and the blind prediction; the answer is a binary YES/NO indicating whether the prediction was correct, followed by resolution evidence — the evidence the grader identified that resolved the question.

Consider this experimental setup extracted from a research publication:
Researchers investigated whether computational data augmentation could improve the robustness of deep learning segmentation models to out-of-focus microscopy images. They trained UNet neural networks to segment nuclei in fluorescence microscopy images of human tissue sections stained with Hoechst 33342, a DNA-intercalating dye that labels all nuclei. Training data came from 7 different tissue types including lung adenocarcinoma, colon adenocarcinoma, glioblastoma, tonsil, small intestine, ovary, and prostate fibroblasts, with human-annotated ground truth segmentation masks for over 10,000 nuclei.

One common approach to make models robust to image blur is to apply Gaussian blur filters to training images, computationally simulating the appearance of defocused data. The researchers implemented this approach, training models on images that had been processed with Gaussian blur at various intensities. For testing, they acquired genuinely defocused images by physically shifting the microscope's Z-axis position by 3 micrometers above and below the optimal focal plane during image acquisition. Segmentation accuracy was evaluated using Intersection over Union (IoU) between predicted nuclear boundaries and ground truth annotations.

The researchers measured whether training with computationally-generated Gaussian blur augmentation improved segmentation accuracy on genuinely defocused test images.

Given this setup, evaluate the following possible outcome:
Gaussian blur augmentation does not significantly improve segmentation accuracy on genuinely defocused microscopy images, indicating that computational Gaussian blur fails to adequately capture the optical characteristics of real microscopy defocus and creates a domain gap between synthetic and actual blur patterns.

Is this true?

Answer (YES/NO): YES